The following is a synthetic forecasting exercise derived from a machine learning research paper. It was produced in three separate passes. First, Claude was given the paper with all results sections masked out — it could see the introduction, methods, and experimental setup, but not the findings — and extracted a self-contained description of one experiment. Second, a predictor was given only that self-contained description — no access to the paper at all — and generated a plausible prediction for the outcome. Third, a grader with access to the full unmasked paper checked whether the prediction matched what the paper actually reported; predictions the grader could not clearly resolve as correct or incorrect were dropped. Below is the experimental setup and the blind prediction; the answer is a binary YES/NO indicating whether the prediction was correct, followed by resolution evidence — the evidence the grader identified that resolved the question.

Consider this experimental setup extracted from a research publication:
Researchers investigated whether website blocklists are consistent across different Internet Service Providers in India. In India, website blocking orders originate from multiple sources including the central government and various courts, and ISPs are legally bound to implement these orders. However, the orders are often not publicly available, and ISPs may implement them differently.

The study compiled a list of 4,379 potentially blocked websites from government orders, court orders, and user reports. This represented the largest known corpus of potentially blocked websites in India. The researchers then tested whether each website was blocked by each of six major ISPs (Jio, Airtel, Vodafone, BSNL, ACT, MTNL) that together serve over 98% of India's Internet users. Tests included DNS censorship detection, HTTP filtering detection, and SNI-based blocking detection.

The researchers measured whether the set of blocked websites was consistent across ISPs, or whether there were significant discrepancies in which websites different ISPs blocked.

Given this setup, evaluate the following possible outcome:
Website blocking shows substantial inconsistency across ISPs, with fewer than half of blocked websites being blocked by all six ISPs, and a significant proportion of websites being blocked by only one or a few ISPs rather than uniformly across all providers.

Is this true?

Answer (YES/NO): YES